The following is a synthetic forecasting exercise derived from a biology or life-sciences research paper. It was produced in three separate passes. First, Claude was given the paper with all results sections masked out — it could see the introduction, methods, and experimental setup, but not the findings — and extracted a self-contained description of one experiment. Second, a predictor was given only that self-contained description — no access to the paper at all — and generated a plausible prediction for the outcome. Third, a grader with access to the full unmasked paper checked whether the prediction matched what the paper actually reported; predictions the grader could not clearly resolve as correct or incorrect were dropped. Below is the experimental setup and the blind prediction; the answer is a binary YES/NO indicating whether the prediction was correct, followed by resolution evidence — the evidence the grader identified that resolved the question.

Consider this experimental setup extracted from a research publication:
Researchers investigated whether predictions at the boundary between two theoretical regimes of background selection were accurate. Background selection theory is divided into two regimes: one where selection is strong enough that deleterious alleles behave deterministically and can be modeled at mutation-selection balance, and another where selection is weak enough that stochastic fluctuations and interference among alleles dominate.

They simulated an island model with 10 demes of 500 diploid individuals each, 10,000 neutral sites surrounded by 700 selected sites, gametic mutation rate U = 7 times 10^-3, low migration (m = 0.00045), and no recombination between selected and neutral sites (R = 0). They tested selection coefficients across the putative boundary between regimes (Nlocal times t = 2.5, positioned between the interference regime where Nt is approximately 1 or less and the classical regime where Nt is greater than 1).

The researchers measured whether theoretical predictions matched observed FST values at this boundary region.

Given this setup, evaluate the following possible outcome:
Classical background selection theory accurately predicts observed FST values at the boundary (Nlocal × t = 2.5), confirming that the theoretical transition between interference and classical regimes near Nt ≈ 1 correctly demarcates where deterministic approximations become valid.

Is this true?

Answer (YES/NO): NO